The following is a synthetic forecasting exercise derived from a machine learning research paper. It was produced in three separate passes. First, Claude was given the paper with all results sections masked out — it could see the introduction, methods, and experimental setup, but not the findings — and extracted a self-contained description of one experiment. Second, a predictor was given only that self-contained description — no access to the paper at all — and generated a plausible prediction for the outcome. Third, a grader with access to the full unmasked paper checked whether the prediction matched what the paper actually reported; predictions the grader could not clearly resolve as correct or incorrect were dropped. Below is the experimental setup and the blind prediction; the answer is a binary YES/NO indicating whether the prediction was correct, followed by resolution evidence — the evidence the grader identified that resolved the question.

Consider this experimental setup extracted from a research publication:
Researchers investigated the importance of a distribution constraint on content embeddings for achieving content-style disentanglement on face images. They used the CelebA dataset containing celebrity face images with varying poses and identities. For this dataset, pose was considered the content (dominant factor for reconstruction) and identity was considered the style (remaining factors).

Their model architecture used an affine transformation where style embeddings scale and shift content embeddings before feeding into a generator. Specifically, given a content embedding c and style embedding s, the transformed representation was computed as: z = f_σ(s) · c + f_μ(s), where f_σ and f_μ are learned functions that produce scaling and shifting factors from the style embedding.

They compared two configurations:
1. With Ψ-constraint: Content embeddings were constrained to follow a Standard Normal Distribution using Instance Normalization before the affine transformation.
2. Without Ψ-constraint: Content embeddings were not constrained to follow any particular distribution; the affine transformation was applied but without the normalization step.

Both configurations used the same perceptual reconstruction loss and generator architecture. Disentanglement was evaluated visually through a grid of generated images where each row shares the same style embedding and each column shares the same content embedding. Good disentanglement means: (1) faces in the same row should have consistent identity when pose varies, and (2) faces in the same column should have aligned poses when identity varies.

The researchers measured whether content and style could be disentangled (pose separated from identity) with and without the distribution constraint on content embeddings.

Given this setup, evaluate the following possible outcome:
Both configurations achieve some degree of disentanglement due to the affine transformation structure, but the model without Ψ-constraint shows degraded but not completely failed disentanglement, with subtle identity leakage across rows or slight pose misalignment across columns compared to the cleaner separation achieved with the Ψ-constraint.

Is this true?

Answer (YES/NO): NO